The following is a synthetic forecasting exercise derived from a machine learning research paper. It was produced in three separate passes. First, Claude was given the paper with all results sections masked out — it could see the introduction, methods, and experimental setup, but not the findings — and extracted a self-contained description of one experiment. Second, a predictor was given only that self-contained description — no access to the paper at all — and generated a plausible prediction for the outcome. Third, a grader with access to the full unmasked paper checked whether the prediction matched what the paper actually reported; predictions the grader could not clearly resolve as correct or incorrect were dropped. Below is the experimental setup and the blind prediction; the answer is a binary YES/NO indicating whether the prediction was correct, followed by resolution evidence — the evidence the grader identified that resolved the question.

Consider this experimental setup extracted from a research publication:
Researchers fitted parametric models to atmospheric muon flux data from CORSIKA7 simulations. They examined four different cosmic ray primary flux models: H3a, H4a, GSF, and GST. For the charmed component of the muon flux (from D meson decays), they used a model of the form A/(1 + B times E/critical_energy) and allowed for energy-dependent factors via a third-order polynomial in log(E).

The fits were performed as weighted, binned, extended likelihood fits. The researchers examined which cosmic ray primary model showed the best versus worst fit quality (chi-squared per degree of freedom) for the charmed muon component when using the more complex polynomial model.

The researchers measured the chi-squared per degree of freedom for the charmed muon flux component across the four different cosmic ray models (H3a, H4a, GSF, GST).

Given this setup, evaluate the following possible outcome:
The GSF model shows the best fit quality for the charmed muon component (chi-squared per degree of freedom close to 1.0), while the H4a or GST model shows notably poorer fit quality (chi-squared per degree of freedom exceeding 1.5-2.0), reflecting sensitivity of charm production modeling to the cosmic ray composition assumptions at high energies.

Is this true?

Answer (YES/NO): NO